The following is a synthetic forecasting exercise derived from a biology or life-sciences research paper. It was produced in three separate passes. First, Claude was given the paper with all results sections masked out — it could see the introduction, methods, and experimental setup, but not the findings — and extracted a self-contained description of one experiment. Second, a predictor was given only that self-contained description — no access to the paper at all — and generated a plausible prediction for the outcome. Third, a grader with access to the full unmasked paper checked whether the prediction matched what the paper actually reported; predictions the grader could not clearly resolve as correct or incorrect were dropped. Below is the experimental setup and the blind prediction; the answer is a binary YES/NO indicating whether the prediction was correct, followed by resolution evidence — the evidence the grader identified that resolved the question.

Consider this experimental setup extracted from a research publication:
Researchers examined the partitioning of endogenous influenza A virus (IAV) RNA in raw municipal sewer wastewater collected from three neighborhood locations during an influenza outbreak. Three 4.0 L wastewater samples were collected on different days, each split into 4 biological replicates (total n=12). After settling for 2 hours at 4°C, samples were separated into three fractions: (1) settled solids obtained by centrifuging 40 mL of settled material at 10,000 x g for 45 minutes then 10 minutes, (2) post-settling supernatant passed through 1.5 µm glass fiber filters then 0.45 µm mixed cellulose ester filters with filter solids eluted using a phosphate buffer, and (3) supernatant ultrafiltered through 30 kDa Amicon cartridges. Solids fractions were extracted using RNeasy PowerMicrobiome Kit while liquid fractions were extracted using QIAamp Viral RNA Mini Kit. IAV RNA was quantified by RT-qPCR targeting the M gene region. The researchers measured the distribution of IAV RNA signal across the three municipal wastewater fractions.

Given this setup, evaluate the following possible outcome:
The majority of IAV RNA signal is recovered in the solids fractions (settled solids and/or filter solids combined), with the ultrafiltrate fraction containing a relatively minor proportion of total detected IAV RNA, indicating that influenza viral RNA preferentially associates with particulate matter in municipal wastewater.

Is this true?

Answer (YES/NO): YES